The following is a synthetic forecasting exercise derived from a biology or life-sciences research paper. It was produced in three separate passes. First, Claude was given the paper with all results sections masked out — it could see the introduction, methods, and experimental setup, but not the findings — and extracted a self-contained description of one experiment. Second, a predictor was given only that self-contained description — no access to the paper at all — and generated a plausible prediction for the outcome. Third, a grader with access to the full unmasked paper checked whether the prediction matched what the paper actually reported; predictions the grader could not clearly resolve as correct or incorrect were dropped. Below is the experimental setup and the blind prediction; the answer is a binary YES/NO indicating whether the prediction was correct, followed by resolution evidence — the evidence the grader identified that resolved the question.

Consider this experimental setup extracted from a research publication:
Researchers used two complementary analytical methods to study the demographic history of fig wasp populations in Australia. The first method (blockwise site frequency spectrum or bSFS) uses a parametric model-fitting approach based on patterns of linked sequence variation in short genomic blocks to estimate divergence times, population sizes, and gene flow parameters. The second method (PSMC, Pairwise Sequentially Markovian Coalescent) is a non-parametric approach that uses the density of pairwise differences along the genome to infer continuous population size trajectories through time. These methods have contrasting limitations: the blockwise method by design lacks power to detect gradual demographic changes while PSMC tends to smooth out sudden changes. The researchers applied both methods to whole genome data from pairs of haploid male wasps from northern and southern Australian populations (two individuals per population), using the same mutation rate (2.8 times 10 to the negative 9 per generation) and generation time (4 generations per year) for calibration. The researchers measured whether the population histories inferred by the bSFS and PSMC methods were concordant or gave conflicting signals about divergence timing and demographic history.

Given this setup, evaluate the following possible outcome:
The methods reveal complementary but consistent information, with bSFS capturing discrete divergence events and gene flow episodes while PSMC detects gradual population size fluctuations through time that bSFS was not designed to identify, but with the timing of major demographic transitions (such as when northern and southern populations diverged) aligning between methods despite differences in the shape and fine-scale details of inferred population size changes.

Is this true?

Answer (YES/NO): YES